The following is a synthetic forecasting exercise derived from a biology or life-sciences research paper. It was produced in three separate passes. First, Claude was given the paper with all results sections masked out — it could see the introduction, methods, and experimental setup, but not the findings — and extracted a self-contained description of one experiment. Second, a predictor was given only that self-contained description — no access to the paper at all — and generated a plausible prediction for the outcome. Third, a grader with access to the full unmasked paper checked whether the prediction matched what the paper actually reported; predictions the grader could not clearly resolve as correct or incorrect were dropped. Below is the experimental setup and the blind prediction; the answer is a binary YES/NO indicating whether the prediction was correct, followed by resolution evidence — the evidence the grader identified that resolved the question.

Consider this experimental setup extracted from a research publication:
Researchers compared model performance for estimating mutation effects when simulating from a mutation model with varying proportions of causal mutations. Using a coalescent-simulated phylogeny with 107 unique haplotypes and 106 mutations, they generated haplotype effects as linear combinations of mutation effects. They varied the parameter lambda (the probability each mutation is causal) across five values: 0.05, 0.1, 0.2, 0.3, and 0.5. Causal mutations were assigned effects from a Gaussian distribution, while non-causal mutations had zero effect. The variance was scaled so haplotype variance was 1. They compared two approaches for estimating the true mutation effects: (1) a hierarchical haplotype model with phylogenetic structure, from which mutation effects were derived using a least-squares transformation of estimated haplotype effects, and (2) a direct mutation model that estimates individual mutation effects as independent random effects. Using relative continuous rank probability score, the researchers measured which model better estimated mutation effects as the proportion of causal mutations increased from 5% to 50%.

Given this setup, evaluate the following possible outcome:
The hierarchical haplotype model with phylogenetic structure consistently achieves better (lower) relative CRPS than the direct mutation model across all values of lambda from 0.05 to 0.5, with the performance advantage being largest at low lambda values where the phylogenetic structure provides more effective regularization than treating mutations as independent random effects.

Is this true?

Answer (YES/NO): NO